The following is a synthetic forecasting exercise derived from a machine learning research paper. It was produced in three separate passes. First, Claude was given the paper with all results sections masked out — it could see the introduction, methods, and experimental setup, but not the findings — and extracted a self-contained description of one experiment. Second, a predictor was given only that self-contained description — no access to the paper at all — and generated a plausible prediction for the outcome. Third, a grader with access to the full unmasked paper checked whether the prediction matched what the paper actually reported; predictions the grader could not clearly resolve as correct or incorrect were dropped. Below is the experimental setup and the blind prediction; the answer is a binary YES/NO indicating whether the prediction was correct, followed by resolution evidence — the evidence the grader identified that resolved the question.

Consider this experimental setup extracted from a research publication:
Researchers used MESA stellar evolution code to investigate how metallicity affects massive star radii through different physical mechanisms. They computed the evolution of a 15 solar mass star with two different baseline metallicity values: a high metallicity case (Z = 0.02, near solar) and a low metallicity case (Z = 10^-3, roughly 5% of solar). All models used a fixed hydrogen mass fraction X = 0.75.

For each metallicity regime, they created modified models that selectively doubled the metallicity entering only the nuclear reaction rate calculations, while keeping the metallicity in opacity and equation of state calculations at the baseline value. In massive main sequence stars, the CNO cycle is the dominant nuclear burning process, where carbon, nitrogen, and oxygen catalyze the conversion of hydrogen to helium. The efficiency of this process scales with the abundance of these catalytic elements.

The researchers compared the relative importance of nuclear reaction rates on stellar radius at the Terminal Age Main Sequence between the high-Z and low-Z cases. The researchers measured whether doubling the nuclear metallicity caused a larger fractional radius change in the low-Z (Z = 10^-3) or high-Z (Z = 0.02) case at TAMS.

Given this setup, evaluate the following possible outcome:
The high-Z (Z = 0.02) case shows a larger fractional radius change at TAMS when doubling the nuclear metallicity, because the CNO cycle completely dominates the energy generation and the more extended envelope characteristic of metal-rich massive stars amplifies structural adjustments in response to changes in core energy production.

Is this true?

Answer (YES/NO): YES